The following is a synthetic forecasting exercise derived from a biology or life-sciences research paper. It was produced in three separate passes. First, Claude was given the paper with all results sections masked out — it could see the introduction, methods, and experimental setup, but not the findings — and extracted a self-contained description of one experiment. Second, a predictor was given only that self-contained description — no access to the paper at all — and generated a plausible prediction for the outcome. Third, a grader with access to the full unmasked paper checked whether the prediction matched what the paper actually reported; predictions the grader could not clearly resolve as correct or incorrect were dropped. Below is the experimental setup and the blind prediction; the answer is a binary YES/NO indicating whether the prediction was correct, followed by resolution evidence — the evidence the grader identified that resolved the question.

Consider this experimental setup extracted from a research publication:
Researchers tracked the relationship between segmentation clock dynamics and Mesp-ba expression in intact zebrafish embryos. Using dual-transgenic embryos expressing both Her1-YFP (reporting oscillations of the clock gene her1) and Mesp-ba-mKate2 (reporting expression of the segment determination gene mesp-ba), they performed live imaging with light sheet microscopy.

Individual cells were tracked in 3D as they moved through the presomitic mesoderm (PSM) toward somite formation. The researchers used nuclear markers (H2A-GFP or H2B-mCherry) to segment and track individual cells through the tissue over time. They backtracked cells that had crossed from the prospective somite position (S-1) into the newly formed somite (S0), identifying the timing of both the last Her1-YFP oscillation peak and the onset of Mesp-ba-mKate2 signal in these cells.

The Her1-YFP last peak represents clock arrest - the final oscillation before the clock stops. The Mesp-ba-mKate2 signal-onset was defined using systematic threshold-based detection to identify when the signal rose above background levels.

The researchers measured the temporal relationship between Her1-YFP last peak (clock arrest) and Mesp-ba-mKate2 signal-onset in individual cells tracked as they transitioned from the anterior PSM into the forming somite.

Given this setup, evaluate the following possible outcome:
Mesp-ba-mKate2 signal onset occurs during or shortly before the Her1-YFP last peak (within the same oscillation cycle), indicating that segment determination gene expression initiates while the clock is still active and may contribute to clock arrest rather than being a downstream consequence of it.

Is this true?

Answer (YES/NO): NO